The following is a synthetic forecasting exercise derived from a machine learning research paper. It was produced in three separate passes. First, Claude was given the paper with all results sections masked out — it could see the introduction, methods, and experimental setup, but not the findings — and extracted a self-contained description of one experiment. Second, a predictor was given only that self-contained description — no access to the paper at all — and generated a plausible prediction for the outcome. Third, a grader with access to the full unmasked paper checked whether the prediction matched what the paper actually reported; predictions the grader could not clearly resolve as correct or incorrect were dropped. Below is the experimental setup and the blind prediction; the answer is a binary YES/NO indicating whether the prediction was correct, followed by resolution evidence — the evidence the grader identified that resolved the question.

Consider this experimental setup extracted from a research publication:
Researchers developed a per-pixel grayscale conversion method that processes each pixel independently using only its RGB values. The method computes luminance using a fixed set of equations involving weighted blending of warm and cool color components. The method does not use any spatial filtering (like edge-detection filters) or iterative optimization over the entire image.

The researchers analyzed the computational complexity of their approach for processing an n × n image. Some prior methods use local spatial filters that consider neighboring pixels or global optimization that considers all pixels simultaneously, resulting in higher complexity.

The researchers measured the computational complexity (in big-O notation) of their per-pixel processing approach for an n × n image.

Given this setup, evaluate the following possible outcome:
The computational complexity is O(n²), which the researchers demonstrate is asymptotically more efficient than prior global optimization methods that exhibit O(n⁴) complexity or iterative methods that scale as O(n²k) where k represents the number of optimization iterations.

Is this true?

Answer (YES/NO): NO